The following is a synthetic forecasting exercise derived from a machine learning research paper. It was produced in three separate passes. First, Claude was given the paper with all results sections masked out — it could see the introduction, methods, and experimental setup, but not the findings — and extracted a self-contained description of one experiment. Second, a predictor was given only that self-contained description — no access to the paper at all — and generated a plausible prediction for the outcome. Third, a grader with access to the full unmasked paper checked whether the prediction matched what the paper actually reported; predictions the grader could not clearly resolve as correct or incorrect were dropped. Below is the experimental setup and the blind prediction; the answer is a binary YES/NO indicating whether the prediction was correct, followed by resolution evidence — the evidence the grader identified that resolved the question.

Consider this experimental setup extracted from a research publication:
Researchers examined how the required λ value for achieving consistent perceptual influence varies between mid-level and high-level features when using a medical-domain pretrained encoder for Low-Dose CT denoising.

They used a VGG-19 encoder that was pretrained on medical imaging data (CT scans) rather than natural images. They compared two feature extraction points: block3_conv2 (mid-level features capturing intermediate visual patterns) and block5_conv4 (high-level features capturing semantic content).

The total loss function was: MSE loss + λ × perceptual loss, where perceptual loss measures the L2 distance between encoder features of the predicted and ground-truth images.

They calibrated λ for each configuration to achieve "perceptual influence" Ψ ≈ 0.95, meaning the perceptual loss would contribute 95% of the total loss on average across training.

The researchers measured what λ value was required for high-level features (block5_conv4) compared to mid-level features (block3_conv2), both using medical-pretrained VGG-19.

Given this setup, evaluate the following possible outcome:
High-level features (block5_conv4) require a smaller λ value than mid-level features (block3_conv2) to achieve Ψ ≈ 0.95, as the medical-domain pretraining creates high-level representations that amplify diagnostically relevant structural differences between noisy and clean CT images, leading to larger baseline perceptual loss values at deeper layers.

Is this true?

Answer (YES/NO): NO